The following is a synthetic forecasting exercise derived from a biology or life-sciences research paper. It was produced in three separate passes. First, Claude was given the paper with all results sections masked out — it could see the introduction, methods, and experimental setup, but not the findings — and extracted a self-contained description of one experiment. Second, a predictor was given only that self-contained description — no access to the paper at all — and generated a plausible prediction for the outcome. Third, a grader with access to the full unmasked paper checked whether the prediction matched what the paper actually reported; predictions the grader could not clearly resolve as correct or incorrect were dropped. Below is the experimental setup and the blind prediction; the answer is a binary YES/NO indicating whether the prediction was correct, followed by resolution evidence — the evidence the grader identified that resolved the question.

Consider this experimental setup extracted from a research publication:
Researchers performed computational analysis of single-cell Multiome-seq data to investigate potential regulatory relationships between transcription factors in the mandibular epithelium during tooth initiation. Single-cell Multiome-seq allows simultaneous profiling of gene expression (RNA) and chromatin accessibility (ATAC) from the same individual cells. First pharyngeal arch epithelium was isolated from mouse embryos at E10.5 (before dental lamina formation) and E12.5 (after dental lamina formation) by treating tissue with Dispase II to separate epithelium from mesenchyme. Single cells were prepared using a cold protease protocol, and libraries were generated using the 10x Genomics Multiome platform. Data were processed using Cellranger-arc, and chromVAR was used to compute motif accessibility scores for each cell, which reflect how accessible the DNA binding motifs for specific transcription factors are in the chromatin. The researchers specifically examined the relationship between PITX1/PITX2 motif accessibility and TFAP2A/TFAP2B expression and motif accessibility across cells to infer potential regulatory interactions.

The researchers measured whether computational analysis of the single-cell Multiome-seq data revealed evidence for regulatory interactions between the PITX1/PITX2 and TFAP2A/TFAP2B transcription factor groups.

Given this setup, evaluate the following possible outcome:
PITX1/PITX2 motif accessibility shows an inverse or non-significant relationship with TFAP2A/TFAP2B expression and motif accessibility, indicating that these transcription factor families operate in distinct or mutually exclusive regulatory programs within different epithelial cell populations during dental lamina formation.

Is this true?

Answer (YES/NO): YES